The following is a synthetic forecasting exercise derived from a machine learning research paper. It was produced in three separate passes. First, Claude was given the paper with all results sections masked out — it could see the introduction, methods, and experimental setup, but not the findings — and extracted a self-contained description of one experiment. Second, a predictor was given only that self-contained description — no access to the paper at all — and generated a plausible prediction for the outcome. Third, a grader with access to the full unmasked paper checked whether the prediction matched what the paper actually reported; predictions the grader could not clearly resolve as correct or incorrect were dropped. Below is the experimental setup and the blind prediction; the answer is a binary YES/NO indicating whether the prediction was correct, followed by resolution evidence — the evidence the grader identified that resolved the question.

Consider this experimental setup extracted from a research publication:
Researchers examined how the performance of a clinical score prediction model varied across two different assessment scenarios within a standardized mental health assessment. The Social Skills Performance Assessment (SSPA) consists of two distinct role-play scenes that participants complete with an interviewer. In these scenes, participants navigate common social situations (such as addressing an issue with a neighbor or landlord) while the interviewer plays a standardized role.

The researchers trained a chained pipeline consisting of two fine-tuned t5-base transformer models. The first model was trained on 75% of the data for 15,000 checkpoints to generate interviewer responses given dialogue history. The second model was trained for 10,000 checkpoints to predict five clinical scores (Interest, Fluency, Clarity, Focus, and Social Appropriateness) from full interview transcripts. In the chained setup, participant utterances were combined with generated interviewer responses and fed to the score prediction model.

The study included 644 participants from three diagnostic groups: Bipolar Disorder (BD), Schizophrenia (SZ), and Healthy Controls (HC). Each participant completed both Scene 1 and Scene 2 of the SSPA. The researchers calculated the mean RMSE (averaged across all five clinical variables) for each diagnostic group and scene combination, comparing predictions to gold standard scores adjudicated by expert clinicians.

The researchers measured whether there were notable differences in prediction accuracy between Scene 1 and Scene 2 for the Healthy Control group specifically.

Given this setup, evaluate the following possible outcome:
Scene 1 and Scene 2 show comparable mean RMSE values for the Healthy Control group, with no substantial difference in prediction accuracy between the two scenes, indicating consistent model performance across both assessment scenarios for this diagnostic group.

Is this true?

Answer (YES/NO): NO